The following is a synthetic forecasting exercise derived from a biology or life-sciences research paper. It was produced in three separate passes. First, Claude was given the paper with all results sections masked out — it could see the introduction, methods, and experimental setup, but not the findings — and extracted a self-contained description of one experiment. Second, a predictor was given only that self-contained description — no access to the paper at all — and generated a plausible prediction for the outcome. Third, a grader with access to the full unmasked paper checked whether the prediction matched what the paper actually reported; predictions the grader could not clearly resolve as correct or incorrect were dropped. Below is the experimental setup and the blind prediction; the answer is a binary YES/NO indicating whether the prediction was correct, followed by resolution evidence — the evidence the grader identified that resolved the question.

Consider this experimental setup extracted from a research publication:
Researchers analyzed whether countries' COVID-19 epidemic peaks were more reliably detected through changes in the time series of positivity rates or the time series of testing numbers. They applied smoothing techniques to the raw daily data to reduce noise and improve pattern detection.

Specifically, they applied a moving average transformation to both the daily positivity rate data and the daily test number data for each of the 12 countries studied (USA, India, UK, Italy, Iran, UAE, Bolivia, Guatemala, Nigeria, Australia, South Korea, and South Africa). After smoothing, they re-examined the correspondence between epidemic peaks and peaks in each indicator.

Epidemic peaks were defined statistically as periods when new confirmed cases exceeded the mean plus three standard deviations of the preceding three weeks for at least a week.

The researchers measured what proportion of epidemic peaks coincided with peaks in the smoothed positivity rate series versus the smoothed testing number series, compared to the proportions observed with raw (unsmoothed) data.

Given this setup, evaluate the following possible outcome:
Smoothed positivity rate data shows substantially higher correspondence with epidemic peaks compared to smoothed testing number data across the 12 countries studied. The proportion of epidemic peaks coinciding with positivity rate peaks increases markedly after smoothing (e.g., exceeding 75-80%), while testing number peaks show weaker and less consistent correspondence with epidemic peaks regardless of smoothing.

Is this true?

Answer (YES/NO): YES